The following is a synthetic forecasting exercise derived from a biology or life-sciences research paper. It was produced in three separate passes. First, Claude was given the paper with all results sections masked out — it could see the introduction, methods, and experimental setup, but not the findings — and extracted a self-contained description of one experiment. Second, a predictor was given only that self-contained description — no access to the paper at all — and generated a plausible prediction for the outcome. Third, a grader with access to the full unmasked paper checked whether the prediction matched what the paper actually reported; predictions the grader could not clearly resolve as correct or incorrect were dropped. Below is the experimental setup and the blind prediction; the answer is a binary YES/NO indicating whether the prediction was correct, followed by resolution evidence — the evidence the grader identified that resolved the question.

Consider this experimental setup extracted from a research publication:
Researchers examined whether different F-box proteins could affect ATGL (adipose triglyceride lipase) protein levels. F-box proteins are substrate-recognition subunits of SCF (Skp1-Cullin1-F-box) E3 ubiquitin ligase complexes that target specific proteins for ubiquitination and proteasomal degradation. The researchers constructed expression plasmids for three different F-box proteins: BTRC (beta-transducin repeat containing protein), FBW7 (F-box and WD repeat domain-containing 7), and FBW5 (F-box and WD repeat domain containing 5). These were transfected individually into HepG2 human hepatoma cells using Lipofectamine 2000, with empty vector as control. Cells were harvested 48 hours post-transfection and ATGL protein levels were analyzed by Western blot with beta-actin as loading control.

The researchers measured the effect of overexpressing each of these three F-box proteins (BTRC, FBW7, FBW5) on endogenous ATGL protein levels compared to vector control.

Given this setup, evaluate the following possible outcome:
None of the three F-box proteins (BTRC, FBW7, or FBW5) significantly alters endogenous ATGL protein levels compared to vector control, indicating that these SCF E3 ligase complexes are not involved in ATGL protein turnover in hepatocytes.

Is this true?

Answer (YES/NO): NO